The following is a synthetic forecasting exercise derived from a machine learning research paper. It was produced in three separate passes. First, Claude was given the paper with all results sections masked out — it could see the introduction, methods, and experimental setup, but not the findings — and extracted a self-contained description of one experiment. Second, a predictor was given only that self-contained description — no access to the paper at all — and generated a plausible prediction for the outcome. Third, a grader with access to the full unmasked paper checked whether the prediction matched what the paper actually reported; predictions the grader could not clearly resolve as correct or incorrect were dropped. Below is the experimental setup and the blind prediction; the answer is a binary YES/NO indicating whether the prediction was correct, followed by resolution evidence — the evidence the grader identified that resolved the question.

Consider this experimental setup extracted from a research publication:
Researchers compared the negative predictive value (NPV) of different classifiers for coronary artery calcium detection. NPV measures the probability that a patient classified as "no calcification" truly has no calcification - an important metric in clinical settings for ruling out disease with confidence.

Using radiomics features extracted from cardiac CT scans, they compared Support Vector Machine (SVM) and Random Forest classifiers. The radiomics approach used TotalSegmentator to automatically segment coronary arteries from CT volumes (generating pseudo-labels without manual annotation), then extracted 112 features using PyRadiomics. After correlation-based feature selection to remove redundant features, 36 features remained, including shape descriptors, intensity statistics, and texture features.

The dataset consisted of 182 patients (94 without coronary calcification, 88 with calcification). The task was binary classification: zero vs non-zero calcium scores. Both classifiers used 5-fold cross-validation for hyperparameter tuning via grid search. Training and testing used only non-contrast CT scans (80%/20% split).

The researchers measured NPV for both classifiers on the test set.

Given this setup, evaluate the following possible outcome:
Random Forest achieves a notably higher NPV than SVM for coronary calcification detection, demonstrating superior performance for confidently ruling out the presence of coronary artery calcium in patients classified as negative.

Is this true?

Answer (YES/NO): NO